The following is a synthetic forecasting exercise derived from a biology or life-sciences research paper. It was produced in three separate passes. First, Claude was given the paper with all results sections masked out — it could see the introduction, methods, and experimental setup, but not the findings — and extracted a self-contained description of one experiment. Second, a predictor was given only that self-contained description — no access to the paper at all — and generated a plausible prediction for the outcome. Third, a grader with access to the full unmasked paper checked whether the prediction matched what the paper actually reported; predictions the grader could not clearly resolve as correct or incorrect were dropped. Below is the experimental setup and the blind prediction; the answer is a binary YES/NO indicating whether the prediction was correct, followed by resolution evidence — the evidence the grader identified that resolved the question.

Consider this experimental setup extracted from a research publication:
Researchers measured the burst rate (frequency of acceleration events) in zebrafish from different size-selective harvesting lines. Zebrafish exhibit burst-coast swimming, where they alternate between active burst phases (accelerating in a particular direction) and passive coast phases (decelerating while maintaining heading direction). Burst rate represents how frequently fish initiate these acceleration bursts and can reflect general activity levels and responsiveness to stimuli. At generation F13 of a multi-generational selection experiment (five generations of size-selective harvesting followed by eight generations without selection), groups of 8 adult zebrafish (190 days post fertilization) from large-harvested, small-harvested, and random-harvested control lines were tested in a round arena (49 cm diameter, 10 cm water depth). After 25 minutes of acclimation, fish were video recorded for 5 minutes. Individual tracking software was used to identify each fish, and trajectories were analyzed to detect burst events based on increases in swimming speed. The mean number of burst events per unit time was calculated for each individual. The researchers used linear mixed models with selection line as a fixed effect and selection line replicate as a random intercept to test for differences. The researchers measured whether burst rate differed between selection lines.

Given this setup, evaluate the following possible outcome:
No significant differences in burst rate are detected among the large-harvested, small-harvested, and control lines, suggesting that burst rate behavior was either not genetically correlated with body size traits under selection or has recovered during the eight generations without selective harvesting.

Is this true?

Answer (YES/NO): NO